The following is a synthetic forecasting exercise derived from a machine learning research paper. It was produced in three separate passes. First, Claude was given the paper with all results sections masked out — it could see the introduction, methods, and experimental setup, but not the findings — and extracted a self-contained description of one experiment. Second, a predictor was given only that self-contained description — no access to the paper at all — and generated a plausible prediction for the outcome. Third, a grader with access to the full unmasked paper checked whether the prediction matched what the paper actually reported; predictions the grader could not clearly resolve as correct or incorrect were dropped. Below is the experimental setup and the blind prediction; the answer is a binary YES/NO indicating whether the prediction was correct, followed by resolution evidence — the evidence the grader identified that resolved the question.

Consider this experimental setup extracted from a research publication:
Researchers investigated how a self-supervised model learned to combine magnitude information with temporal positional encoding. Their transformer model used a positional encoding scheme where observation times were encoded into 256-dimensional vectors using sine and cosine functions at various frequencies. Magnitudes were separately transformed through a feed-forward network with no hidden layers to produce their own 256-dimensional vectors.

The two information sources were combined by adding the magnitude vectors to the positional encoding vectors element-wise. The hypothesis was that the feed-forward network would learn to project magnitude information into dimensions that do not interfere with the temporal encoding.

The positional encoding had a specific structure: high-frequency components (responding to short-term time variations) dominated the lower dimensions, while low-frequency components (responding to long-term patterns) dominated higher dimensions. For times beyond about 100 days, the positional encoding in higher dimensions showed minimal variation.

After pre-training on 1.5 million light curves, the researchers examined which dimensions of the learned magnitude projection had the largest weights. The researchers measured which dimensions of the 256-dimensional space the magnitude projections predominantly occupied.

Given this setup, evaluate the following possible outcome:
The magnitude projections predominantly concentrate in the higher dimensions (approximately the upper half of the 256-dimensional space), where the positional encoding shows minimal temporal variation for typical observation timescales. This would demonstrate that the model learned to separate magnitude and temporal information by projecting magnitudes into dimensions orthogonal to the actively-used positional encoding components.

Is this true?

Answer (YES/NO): YES